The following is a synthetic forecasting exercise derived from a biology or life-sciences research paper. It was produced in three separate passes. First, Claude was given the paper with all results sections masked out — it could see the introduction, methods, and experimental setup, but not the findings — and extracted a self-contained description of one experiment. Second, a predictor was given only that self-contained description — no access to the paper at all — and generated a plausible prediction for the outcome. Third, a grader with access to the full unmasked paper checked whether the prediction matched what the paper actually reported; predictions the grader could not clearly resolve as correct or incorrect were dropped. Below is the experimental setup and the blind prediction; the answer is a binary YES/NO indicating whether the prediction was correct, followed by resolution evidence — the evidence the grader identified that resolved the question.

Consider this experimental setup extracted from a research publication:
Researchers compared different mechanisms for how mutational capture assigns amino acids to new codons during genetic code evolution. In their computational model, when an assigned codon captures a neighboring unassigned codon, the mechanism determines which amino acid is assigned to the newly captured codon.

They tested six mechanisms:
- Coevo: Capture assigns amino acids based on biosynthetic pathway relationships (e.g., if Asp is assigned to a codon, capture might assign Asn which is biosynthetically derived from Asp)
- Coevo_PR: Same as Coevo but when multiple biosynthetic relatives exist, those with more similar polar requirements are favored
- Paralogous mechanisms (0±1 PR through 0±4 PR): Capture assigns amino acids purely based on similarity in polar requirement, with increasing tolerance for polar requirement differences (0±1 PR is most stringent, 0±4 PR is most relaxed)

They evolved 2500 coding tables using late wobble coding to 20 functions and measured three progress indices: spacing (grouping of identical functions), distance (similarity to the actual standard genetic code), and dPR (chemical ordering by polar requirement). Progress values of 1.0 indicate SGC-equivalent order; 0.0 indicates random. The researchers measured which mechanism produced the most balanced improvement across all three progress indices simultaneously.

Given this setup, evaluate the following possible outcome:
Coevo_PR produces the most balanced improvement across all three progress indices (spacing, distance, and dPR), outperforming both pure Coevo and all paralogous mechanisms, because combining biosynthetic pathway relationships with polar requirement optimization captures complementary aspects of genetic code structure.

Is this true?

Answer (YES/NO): YES